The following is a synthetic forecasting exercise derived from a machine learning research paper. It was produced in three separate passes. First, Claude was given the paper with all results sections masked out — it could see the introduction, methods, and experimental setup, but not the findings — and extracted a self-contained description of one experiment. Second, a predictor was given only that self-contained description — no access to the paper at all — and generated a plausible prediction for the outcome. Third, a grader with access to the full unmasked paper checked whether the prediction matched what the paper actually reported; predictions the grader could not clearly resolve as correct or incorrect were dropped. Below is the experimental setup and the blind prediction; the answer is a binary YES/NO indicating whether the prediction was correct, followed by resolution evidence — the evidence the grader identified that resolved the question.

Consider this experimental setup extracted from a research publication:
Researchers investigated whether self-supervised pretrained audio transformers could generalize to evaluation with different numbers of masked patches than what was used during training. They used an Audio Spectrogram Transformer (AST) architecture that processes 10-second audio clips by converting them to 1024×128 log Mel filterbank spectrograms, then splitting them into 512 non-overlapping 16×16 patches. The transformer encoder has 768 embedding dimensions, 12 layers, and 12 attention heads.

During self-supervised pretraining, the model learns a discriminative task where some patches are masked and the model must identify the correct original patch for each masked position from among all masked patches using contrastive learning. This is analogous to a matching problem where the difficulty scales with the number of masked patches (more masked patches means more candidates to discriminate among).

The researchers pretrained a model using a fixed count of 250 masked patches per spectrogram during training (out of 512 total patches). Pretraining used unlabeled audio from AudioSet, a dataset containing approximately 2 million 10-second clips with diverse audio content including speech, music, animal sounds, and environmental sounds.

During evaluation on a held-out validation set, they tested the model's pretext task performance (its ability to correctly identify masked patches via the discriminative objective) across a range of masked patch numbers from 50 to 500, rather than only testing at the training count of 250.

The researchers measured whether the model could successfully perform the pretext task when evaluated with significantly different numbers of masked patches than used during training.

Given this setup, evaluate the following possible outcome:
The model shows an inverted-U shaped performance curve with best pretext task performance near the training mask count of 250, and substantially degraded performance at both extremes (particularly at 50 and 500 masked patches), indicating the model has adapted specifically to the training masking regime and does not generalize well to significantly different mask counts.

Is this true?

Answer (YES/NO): NO